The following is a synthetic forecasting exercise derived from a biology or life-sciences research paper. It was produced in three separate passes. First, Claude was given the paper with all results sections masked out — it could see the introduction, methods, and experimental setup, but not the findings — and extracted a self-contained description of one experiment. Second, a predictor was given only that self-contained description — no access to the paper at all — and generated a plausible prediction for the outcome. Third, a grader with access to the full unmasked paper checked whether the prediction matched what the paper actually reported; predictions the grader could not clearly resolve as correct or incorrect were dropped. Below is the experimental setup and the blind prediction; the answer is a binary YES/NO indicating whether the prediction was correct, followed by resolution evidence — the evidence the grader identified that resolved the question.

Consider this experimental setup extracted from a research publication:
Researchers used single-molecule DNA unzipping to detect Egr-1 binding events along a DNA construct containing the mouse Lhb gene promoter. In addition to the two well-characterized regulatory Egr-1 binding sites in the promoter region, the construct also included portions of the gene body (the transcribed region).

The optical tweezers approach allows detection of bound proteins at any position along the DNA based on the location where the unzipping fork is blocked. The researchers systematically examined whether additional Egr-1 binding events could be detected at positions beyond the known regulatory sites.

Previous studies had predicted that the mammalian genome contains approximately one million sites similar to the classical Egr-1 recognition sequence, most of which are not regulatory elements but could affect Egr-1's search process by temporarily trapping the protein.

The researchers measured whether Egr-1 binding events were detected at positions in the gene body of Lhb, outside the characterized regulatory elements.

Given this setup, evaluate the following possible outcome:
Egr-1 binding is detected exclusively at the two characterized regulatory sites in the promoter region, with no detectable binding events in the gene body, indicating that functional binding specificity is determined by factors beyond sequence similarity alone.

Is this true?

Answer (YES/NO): NO